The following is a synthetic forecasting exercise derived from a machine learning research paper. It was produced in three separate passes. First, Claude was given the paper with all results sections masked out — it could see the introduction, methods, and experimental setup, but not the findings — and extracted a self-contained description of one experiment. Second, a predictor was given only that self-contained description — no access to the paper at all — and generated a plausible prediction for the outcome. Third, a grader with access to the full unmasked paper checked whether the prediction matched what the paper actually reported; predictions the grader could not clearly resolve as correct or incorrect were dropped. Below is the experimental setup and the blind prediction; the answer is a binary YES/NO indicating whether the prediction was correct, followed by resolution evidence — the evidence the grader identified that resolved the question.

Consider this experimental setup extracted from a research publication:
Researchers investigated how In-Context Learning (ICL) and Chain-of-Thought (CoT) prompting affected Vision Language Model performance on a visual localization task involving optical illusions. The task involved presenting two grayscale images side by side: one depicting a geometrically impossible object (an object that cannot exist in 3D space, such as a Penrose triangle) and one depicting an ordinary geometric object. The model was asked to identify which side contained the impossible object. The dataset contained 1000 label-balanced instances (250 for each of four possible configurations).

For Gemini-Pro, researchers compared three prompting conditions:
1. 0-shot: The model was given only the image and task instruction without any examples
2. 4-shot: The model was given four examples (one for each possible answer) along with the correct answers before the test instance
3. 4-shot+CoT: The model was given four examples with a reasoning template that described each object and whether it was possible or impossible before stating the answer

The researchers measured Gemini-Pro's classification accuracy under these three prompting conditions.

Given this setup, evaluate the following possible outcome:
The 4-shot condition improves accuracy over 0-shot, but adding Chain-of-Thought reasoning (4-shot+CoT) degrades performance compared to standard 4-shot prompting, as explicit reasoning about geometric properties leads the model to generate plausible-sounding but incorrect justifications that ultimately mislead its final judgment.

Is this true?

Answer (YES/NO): NO